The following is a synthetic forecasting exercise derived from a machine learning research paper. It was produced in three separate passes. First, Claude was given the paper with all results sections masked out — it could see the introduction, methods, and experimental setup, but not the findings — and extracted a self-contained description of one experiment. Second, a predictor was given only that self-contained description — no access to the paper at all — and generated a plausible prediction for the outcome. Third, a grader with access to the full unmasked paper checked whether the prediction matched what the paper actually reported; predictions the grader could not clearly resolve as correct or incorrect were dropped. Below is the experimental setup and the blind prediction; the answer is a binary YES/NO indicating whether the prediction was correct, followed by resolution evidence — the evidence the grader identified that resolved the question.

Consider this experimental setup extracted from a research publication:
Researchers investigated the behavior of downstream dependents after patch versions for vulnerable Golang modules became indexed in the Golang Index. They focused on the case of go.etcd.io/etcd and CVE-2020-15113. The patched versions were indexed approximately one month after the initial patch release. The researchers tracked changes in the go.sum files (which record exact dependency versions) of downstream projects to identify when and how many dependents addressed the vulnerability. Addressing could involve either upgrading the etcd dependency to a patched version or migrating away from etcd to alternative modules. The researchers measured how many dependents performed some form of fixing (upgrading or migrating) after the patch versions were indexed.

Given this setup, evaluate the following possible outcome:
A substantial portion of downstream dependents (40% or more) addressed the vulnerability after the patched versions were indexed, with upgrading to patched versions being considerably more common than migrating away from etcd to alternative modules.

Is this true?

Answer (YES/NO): NO